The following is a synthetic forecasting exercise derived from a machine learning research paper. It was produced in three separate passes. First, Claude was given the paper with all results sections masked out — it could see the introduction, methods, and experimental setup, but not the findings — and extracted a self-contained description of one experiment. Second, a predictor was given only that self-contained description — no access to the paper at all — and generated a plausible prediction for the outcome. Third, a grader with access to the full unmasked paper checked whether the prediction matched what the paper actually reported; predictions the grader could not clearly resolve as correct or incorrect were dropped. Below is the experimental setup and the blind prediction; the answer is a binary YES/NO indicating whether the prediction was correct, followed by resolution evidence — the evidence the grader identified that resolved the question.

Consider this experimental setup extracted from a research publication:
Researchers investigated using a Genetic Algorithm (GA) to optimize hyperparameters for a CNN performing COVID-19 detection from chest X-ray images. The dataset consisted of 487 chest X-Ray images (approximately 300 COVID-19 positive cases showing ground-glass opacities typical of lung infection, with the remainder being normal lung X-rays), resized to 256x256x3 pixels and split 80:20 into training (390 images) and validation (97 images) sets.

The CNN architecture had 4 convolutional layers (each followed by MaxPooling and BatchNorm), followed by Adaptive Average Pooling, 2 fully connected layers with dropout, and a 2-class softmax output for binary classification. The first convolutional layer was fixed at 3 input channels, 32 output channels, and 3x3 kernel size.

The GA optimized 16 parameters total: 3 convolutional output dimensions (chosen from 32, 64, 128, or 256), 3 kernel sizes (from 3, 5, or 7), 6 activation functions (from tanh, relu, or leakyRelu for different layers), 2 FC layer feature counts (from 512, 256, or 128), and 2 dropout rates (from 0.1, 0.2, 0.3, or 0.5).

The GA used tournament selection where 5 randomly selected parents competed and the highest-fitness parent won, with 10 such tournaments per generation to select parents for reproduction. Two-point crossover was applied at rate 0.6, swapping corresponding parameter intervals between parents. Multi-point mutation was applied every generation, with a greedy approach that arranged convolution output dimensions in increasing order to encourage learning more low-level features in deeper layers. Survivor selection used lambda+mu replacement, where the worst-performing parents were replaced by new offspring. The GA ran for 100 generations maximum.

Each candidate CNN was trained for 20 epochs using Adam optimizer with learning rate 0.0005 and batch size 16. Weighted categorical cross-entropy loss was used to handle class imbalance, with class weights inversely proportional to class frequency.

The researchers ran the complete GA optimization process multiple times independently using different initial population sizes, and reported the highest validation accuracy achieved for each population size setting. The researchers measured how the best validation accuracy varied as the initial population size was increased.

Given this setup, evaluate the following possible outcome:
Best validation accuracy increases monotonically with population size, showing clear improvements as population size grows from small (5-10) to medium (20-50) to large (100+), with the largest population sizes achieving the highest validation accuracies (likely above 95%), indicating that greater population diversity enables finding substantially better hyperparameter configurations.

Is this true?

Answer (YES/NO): NO